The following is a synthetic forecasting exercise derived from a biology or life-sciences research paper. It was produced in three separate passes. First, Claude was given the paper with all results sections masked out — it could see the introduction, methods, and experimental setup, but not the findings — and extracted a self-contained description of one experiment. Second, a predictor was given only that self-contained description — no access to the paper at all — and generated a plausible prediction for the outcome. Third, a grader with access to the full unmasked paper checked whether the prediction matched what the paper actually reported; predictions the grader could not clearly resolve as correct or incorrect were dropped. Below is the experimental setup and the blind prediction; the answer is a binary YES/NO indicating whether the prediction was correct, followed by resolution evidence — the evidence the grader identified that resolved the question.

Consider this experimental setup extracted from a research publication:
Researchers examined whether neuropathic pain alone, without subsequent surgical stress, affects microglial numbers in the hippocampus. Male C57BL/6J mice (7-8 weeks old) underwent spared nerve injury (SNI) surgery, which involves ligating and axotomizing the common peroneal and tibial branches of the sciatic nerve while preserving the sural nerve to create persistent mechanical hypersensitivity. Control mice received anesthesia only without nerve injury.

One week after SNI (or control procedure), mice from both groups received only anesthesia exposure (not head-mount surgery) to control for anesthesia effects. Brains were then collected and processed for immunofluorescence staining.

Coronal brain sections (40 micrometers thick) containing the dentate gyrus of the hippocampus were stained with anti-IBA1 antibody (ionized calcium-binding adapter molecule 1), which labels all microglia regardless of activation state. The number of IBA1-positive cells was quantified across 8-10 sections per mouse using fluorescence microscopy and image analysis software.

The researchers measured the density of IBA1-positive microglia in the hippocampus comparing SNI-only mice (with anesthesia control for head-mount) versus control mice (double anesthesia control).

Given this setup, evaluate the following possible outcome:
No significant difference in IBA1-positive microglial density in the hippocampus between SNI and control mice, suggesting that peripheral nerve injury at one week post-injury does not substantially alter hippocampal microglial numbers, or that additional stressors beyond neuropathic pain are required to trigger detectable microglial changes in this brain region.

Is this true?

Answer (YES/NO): NO